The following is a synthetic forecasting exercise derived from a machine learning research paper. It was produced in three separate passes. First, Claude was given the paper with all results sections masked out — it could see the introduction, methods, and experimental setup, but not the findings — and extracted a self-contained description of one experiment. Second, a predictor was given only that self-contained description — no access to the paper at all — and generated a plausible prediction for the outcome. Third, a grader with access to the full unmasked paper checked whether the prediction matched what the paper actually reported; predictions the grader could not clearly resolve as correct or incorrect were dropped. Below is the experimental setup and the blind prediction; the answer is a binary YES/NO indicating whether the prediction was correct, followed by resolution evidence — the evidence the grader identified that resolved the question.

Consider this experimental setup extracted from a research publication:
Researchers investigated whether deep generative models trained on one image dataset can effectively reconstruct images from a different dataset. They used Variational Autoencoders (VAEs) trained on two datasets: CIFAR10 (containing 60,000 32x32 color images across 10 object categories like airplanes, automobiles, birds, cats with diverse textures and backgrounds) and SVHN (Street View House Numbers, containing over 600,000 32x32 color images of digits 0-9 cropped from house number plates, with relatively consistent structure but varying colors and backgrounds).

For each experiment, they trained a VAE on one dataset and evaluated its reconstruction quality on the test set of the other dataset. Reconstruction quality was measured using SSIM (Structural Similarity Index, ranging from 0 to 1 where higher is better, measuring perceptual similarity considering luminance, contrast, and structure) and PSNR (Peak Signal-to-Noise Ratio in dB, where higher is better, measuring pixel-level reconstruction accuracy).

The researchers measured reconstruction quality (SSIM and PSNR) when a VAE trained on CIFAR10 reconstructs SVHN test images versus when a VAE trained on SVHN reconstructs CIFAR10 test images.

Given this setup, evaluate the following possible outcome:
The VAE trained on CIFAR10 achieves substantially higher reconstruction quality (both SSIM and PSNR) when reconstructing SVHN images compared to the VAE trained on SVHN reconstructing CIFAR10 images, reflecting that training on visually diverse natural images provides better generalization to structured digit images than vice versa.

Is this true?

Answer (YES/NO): YES